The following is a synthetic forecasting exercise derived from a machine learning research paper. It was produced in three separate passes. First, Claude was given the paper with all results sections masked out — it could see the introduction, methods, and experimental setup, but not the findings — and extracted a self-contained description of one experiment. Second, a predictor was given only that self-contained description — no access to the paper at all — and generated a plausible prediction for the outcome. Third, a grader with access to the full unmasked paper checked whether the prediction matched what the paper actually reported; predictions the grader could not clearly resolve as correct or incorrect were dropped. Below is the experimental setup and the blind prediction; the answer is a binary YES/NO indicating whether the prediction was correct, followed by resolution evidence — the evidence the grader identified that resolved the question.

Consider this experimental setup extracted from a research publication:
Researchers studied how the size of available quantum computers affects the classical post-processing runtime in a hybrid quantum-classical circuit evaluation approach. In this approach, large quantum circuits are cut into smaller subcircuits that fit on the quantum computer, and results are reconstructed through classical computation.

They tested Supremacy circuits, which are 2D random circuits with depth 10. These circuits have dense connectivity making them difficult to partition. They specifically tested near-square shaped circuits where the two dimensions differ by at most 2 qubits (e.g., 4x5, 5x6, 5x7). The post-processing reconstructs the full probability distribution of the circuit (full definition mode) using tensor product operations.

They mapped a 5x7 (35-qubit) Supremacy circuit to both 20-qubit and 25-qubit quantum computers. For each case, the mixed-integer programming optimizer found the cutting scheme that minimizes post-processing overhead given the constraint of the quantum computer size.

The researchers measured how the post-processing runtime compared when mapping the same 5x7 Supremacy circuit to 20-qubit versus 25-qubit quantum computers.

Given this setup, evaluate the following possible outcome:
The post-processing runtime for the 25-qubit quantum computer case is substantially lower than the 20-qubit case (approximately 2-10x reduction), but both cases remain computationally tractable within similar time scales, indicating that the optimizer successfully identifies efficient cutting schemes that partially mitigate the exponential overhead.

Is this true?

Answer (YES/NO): NO